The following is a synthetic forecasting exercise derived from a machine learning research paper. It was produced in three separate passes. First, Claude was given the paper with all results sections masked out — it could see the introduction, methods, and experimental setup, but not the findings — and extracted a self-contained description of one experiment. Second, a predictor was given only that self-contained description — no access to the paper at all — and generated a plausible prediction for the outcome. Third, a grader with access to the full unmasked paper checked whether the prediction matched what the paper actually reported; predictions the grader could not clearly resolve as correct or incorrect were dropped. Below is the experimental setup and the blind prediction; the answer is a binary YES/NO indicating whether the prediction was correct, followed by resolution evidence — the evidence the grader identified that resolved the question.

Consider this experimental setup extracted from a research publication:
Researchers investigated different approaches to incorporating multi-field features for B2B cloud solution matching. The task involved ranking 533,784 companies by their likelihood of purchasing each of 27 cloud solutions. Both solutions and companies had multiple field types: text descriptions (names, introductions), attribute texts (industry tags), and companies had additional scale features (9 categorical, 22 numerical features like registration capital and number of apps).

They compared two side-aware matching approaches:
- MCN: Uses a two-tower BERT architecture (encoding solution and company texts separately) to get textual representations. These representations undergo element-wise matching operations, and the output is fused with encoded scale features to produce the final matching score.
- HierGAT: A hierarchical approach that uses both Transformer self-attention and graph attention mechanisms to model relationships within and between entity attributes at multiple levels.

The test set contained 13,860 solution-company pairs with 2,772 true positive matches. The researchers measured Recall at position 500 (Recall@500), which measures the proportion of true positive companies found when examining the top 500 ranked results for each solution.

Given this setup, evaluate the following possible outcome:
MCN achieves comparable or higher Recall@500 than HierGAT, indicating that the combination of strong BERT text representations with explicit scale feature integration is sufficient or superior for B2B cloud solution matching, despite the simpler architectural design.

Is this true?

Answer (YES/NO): NO